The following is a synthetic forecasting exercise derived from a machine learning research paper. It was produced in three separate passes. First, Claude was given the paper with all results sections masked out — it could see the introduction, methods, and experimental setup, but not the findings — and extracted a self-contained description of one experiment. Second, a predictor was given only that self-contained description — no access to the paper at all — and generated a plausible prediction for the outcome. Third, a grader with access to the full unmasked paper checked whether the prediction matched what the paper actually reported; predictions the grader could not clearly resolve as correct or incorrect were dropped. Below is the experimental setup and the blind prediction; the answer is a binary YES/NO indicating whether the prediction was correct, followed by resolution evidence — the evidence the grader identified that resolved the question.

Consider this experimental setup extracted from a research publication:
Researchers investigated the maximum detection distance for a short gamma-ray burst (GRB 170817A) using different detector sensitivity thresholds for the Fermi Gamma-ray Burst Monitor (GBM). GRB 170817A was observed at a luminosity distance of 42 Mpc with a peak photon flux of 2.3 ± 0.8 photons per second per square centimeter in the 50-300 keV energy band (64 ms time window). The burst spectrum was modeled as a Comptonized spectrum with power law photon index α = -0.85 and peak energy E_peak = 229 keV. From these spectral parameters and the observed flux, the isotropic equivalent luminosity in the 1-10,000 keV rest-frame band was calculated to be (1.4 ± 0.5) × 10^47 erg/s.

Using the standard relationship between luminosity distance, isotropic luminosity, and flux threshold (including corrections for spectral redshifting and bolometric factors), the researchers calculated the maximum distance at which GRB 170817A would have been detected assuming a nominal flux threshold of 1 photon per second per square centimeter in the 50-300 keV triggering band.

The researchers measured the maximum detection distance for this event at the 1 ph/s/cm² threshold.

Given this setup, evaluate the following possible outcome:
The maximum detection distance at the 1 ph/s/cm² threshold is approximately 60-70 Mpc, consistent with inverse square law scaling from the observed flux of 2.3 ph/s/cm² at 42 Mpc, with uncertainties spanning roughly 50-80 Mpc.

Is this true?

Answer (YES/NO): YES